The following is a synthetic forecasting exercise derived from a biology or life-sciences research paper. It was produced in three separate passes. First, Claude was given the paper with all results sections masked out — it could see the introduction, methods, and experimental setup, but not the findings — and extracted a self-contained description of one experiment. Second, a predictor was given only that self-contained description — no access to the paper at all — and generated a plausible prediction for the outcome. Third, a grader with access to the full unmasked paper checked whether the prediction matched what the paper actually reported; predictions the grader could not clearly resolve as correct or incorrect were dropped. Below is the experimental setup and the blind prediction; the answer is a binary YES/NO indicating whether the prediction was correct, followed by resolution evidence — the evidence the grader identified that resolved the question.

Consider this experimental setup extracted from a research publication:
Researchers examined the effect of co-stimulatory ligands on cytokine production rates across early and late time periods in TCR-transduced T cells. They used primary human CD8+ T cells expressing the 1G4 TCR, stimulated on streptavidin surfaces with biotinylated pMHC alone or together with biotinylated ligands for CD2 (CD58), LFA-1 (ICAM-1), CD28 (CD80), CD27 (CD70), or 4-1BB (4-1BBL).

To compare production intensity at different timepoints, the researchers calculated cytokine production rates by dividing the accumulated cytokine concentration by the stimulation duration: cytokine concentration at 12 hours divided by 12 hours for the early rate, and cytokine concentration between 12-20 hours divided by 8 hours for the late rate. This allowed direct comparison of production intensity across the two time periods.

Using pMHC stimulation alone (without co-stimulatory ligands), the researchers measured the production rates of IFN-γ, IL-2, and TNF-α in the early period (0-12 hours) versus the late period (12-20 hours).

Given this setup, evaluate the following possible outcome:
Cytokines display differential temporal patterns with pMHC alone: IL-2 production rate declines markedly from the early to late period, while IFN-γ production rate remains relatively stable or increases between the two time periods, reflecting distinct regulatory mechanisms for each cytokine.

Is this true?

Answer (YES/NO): NO